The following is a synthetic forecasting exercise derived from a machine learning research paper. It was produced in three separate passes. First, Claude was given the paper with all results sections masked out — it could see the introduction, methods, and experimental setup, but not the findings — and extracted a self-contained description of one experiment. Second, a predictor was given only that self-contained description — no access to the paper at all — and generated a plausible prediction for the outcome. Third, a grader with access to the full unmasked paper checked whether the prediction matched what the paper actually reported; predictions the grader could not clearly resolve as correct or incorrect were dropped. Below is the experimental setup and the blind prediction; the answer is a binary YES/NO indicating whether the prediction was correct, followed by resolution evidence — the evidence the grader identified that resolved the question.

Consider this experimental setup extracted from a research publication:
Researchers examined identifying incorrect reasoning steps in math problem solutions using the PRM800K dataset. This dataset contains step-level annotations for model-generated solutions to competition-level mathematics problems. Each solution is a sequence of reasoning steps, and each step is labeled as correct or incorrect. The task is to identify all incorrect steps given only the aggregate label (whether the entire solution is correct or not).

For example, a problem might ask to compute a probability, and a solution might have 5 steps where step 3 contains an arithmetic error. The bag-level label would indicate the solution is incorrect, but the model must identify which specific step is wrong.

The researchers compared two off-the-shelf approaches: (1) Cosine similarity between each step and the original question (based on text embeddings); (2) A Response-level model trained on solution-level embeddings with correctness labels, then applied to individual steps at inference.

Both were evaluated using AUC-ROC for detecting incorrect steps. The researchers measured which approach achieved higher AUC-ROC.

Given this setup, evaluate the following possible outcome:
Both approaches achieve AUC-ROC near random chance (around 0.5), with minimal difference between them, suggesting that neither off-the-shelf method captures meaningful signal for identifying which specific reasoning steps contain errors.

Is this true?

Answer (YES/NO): NO